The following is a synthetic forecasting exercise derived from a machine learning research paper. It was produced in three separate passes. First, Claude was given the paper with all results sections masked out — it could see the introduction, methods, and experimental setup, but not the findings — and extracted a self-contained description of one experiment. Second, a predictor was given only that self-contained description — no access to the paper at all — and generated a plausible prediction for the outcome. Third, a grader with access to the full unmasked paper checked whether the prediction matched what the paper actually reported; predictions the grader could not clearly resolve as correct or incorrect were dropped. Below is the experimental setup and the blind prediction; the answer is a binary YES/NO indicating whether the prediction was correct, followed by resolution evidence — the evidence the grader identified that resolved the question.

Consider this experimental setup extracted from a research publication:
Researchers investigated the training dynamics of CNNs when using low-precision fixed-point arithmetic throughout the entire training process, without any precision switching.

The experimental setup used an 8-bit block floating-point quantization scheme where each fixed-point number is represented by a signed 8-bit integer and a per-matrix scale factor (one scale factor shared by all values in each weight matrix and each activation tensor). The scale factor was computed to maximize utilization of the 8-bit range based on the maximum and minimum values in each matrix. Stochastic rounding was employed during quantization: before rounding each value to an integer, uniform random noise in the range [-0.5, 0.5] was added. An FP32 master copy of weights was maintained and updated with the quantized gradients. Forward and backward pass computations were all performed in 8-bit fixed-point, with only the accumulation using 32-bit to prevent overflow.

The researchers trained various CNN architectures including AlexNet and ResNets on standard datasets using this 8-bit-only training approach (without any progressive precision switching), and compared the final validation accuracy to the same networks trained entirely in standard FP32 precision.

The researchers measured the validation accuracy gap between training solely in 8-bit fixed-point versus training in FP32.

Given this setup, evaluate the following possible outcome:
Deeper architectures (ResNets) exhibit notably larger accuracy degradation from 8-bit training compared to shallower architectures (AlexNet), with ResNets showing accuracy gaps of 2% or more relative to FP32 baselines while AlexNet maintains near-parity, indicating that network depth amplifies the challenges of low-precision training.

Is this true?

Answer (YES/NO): NO